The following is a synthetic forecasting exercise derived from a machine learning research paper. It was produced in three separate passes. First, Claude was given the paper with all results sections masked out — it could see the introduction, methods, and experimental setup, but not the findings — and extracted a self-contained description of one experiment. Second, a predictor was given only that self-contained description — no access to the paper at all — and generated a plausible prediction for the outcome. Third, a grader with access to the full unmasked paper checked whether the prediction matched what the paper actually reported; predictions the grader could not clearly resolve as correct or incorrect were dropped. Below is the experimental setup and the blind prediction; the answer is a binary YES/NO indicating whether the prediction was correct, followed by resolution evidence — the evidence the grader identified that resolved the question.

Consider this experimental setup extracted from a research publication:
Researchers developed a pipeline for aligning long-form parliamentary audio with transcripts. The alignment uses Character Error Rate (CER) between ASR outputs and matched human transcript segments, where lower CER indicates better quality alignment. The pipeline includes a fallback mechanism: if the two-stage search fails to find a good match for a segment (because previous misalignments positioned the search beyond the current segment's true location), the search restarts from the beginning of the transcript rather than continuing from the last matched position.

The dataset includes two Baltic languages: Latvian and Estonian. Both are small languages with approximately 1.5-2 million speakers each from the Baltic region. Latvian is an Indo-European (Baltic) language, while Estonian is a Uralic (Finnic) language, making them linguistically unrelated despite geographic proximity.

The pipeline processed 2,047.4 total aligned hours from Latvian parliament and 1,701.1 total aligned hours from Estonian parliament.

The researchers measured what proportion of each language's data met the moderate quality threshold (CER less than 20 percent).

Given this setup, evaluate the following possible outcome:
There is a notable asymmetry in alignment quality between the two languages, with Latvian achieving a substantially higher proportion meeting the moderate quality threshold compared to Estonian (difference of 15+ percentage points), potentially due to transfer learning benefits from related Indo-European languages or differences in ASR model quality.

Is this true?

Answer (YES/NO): NO